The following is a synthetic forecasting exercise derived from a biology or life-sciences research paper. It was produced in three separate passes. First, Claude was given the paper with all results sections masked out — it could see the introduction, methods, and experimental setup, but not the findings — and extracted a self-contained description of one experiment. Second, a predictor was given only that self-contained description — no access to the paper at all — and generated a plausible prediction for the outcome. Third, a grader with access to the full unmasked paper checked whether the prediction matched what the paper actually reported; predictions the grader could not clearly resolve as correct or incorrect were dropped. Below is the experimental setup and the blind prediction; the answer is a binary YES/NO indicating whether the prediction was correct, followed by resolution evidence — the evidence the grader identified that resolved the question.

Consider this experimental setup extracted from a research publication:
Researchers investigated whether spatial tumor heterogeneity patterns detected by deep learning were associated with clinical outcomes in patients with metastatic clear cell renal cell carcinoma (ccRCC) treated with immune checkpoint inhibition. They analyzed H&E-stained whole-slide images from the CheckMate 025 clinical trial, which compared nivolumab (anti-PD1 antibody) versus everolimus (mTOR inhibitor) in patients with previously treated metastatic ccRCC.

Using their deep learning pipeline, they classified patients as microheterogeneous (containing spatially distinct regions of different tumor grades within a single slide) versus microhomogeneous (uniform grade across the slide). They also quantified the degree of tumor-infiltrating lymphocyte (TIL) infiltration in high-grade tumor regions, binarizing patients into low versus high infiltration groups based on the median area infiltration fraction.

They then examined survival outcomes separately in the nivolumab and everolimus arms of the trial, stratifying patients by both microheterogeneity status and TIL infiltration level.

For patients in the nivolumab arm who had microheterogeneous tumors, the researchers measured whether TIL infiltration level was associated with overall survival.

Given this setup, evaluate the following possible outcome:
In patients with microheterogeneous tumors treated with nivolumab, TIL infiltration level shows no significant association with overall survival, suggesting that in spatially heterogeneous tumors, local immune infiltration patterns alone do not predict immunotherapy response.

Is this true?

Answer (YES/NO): NO